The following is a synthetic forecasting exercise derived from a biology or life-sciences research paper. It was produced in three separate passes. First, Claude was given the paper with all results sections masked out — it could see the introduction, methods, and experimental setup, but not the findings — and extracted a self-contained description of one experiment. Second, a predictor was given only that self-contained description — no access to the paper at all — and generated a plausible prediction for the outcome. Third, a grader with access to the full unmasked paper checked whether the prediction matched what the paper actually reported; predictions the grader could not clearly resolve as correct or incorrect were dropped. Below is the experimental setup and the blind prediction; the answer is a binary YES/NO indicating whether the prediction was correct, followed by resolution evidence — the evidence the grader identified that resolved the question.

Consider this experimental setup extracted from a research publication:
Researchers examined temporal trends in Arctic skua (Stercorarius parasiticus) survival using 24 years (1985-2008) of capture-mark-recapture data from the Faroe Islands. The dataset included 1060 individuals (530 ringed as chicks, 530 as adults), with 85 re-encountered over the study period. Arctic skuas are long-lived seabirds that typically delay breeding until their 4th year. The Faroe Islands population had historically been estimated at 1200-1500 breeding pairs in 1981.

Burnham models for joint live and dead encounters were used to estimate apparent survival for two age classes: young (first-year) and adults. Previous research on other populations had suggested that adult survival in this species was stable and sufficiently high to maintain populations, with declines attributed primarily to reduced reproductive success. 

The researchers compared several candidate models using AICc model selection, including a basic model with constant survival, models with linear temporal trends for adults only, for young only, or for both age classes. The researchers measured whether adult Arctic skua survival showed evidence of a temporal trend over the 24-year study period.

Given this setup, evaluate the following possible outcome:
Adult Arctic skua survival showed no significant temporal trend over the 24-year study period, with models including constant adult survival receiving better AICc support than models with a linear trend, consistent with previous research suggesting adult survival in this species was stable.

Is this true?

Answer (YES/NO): NO